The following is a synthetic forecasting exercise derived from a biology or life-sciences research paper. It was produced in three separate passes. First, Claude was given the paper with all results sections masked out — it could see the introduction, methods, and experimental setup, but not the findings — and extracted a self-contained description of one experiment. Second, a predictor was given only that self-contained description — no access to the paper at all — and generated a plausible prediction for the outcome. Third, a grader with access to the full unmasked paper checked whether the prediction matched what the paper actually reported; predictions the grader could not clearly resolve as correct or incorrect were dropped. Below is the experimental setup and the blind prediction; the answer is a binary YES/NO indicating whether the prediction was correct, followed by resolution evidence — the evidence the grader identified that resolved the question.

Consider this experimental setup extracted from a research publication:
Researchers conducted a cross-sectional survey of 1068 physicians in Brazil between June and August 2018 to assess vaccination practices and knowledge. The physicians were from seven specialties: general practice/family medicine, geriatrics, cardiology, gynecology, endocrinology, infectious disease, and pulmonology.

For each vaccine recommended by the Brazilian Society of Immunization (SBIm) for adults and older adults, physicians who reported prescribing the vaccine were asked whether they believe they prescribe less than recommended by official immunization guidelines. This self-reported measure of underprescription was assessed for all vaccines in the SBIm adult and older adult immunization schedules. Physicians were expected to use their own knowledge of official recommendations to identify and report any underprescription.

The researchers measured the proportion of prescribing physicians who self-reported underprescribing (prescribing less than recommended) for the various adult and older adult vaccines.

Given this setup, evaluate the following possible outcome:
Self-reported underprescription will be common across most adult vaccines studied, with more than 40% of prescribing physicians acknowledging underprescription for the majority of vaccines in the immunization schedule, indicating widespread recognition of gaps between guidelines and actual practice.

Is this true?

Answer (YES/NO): NO